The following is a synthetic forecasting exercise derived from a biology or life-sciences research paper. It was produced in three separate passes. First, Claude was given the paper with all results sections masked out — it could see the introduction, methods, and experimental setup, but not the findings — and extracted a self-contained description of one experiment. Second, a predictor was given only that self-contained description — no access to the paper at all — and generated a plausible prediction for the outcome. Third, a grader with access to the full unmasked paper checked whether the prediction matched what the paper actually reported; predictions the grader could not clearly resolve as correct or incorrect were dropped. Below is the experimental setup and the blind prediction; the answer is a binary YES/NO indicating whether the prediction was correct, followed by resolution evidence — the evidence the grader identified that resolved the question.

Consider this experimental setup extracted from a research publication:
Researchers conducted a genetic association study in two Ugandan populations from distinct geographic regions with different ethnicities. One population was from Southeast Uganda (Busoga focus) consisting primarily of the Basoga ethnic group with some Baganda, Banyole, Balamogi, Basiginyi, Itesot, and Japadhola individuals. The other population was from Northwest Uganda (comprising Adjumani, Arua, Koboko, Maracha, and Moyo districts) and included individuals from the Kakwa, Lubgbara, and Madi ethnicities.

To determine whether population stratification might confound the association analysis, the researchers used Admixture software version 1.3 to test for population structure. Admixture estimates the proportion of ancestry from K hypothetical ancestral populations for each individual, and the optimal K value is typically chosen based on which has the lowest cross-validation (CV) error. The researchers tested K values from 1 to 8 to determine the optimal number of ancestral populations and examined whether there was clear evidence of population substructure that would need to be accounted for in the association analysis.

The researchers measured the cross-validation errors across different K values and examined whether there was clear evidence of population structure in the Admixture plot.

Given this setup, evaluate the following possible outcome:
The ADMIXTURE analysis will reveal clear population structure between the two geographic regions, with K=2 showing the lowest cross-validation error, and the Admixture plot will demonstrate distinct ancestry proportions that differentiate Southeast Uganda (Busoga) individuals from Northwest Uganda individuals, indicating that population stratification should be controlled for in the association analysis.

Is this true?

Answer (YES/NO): NO